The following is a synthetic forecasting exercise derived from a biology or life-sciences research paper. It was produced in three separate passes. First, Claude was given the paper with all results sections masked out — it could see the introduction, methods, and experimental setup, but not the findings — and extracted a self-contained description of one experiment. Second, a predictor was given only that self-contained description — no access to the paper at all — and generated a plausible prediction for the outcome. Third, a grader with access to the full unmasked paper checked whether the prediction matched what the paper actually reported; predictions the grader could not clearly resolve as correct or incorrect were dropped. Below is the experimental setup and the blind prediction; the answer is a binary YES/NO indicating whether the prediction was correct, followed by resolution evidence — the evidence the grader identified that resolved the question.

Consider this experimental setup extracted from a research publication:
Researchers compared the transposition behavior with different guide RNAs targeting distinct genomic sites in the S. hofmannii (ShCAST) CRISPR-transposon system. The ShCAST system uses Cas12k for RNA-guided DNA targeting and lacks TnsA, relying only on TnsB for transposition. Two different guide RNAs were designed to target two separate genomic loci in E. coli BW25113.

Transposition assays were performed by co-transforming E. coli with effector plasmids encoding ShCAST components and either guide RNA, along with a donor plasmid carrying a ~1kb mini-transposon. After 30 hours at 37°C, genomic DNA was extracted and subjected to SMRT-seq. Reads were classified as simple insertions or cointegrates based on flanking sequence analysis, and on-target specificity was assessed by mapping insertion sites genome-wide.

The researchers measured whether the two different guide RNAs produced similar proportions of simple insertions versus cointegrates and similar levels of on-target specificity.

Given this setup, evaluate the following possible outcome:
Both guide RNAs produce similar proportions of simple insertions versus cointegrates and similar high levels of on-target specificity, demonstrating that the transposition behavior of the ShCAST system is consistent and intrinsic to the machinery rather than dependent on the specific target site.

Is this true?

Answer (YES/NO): NO